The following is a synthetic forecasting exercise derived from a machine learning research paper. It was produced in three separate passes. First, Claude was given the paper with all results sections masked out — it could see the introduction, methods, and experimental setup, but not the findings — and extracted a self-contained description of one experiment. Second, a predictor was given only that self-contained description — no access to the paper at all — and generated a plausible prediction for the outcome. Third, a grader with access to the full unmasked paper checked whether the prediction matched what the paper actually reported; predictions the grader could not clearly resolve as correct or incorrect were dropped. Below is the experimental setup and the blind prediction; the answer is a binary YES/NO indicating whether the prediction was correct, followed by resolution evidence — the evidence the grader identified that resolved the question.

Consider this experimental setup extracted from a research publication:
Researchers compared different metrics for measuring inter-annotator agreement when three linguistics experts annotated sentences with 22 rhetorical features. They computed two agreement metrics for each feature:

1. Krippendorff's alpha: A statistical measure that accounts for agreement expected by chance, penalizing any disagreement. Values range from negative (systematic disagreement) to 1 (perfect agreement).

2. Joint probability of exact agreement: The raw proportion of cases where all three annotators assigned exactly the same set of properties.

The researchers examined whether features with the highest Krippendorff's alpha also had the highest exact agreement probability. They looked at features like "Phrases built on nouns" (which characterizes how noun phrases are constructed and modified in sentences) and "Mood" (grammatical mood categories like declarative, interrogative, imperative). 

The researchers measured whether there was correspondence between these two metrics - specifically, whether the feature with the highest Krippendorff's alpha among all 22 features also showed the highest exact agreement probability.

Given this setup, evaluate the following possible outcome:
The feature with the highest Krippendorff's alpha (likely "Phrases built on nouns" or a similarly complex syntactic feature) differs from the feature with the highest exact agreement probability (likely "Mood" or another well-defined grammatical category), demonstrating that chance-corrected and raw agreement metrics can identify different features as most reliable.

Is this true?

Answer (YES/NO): YES